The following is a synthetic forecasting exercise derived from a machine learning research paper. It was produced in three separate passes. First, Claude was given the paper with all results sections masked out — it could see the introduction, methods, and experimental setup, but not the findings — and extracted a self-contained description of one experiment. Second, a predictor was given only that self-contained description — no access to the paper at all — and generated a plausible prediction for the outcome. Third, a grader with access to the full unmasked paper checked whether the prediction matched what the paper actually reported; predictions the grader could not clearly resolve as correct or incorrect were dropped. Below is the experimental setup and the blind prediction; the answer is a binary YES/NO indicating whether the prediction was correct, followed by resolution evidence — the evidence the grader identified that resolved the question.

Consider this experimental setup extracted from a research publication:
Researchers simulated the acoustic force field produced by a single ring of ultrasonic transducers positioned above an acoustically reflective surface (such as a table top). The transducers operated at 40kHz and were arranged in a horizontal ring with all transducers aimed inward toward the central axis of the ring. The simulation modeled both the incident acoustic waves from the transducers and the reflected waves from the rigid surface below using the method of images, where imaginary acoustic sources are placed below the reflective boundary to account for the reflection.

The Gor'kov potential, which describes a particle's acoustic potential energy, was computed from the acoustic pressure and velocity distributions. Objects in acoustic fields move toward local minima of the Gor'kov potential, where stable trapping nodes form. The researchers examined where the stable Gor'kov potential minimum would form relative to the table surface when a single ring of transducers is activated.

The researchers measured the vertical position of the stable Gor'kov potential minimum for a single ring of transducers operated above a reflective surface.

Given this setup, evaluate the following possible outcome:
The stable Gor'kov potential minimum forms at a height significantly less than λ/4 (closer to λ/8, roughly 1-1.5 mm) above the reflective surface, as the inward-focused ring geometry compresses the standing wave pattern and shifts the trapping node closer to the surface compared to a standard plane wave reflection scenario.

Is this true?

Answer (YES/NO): NO